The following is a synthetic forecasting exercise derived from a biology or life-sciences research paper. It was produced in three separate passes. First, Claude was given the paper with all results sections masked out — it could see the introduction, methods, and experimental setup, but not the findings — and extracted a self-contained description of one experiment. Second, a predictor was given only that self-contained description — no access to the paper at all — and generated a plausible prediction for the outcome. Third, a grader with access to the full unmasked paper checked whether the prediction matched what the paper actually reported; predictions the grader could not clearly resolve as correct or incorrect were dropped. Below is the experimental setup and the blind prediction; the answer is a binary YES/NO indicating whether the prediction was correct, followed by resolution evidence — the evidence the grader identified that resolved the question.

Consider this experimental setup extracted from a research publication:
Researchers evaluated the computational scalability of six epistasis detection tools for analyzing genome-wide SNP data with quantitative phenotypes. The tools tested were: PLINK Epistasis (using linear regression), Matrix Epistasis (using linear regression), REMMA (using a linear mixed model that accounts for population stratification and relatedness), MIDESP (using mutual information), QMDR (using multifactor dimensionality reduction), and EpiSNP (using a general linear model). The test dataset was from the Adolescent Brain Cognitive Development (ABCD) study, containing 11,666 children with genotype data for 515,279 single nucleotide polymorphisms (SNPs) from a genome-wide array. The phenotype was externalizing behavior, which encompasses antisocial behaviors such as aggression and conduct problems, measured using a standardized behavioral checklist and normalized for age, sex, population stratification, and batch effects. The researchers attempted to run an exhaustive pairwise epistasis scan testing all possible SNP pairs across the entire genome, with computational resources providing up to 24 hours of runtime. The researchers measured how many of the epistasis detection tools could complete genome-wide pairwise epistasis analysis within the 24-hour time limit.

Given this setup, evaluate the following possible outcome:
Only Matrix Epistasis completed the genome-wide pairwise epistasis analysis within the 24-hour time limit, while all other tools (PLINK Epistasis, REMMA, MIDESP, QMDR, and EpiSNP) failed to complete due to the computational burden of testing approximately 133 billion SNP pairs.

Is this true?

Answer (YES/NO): NO